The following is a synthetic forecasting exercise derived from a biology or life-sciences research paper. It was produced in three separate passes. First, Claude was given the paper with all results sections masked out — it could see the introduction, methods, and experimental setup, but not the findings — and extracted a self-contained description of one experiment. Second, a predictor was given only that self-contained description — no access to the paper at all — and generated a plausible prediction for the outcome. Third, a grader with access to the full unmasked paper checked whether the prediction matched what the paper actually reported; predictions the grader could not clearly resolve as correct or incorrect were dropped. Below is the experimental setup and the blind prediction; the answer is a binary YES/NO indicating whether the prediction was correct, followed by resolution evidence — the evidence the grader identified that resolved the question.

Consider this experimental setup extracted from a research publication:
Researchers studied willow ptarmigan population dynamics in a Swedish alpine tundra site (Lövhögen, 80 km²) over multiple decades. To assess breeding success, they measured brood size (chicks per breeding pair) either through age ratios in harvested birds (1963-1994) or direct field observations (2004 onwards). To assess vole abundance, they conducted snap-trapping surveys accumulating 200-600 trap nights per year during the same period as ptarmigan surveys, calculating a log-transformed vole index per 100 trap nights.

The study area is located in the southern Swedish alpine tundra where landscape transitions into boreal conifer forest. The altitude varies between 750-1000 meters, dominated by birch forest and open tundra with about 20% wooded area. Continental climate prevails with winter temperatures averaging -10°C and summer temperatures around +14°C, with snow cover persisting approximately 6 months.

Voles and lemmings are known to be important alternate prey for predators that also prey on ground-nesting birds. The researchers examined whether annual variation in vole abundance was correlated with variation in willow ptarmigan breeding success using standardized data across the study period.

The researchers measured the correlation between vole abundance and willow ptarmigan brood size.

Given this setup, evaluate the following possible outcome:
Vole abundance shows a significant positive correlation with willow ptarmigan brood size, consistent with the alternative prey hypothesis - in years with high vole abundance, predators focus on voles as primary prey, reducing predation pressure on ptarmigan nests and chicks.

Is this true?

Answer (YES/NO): YES